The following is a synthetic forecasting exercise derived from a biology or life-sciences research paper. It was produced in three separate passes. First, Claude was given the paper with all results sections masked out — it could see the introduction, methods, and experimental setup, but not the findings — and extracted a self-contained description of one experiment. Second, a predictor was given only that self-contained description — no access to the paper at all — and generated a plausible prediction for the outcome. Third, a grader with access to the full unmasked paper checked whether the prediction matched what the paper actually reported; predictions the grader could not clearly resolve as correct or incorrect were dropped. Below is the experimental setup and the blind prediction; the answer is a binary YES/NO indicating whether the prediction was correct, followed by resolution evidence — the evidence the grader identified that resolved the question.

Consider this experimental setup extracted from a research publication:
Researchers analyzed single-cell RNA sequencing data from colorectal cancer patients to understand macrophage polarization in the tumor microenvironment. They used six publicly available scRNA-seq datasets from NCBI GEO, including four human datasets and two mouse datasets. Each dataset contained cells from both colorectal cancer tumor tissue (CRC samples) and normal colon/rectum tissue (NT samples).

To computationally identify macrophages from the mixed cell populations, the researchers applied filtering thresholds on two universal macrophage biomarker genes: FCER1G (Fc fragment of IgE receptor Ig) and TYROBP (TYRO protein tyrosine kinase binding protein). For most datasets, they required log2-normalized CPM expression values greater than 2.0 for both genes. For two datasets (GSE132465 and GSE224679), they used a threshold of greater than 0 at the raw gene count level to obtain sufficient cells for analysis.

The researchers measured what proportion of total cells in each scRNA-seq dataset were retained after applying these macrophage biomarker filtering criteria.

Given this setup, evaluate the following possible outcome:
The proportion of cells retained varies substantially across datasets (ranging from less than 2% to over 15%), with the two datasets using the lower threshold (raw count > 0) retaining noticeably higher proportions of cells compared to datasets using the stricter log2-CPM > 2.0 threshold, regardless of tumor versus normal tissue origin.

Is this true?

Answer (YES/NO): NO